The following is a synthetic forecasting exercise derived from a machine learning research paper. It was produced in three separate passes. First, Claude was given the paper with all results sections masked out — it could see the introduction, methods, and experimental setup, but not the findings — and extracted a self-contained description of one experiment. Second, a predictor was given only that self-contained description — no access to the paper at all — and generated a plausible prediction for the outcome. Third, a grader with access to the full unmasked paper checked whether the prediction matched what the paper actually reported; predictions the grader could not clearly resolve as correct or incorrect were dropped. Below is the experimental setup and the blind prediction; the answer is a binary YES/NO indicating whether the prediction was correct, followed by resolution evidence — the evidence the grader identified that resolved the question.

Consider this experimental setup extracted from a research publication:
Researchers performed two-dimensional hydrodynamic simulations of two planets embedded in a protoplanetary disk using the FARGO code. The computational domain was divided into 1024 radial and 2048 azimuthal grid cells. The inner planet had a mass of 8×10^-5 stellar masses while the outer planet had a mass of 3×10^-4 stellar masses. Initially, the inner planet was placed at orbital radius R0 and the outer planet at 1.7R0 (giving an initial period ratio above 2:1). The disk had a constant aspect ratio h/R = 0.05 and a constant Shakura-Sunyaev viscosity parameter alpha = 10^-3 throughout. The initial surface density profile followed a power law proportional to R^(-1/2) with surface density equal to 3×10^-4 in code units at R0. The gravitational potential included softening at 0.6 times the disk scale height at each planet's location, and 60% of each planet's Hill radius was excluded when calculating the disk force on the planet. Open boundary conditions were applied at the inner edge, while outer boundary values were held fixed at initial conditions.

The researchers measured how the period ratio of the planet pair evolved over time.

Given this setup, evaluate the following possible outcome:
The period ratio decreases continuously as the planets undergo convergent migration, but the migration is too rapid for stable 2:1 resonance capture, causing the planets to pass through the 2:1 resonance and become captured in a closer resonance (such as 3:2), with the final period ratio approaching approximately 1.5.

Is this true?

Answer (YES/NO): NO